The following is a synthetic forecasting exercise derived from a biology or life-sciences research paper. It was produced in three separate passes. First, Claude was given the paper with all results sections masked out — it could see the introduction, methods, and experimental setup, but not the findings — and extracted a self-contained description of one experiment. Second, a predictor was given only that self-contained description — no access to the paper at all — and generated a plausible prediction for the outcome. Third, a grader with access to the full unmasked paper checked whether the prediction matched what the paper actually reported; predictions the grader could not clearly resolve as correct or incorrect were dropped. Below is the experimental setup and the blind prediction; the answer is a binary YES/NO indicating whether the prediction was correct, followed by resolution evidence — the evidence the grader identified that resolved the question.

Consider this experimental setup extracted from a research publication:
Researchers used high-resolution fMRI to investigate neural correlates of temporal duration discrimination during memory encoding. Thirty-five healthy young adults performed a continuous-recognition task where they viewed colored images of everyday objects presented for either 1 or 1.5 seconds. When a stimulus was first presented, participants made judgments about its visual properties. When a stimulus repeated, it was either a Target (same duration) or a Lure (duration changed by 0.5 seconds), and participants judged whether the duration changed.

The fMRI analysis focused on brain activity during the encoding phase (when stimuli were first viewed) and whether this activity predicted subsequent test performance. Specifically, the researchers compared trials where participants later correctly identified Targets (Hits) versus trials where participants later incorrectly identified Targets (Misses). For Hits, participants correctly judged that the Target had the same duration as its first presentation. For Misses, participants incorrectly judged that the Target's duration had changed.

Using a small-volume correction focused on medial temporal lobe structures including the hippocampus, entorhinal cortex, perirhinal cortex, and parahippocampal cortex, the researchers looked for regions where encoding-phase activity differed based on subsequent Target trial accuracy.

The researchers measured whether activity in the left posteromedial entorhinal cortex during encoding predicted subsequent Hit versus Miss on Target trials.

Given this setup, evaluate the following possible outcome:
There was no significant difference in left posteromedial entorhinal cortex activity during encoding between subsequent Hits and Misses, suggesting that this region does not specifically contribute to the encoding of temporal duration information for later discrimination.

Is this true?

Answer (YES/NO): NO